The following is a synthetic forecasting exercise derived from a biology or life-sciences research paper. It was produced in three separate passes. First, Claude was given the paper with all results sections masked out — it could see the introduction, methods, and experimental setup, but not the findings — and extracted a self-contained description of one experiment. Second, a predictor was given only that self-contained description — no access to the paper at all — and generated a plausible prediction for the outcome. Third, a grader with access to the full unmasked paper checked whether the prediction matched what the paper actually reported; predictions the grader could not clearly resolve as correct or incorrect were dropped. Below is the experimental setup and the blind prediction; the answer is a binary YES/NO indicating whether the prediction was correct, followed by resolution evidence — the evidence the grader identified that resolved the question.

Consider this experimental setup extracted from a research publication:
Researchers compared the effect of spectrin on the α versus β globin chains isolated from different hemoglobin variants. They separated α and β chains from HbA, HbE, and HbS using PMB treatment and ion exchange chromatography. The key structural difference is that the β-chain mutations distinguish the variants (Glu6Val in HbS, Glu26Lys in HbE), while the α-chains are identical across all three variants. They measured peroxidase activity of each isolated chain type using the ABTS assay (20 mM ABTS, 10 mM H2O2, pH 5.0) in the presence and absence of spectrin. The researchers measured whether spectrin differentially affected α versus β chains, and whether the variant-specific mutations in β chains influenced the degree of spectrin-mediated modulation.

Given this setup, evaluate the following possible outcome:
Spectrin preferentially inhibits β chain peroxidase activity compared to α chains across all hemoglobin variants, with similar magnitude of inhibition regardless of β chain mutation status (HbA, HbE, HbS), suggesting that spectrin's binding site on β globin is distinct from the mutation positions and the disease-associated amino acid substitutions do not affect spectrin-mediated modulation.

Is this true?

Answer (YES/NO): NO